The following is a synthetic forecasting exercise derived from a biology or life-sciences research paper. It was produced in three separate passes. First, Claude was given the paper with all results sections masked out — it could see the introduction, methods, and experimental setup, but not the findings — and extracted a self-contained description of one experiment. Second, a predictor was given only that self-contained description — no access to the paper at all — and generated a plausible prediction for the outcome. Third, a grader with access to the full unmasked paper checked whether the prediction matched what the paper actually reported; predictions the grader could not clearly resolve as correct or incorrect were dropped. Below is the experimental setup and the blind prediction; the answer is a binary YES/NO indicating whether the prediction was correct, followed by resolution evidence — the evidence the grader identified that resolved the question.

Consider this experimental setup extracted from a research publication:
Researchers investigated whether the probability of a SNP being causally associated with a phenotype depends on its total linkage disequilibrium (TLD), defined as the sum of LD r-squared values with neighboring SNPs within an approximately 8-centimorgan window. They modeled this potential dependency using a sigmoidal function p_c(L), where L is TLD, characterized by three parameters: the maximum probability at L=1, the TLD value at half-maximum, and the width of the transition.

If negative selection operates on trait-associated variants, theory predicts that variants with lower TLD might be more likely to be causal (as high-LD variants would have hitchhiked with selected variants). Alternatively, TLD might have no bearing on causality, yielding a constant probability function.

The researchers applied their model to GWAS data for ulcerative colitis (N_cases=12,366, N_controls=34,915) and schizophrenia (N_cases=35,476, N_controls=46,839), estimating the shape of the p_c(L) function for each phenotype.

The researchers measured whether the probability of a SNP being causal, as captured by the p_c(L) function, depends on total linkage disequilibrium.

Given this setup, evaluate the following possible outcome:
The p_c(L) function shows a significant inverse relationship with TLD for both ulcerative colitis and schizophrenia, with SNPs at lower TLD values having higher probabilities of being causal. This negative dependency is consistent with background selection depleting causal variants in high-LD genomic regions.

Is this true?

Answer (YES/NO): YES